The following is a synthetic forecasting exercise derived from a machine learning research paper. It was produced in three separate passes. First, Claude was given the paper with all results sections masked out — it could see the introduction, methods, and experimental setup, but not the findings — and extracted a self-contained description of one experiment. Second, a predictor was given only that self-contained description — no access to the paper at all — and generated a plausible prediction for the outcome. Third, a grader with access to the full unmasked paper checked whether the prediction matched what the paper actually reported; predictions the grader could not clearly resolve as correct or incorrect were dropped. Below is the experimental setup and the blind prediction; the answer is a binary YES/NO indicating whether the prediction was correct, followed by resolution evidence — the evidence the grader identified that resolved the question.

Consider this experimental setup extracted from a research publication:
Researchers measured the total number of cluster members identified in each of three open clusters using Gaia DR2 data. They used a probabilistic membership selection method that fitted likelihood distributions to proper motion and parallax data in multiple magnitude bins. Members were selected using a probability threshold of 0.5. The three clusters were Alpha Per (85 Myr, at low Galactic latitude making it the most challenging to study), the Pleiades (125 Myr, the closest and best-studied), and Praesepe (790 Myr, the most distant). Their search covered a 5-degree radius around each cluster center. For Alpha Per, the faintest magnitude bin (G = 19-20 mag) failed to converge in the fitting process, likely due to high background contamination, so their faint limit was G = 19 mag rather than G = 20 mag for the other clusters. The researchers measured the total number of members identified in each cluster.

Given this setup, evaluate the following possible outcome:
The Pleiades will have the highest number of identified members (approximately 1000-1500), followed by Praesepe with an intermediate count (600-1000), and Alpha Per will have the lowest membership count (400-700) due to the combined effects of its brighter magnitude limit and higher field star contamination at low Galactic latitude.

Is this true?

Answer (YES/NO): NO